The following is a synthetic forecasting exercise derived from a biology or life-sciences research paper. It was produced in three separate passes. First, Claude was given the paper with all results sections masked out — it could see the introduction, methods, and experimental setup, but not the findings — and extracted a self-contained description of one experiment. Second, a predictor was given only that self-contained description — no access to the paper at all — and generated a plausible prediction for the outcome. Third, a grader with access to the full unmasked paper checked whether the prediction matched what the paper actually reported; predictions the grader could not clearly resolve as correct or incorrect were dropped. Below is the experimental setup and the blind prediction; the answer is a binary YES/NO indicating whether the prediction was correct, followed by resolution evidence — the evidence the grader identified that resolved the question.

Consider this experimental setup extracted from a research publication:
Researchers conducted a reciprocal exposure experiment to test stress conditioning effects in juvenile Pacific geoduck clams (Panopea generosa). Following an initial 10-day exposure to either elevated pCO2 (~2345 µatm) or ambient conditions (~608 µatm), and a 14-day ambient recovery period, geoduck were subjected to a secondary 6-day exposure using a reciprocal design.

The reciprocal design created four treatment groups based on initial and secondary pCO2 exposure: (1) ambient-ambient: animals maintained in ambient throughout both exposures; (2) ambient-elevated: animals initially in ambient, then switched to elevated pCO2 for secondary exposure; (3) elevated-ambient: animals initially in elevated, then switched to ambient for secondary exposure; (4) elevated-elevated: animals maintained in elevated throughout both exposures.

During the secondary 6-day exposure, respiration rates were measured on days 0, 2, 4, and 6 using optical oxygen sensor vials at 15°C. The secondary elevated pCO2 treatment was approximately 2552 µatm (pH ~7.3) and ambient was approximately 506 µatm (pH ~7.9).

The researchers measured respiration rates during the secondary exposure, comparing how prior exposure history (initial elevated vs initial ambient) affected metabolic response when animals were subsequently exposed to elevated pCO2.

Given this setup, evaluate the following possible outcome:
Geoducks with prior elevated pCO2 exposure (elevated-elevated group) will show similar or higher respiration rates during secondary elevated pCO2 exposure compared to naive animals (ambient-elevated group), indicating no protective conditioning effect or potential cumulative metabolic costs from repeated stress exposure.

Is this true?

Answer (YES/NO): YES